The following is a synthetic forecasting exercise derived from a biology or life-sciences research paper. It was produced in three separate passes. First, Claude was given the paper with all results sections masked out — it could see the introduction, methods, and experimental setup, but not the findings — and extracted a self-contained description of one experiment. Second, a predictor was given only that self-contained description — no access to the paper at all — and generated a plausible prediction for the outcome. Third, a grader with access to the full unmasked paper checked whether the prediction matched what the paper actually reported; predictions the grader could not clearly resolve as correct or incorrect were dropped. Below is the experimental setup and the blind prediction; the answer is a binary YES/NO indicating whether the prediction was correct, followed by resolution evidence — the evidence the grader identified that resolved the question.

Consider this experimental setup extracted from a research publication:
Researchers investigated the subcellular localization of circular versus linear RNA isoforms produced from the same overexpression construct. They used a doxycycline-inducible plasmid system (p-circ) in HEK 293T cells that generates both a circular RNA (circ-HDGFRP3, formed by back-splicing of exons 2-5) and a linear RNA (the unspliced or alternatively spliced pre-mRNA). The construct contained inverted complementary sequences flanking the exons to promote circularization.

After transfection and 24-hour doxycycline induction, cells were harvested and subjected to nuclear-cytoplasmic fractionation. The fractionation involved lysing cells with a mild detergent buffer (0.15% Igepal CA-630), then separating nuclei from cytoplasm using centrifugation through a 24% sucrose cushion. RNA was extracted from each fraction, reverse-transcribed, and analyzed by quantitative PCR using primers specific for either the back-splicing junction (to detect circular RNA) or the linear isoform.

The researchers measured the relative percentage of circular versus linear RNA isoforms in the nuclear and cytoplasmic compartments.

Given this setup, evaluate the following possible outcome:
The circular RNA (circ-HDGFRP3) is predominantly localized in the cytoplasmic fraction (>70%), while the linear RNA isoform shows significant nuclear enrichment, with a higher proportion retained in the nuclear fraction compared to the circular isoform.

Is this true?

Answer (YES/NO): YES